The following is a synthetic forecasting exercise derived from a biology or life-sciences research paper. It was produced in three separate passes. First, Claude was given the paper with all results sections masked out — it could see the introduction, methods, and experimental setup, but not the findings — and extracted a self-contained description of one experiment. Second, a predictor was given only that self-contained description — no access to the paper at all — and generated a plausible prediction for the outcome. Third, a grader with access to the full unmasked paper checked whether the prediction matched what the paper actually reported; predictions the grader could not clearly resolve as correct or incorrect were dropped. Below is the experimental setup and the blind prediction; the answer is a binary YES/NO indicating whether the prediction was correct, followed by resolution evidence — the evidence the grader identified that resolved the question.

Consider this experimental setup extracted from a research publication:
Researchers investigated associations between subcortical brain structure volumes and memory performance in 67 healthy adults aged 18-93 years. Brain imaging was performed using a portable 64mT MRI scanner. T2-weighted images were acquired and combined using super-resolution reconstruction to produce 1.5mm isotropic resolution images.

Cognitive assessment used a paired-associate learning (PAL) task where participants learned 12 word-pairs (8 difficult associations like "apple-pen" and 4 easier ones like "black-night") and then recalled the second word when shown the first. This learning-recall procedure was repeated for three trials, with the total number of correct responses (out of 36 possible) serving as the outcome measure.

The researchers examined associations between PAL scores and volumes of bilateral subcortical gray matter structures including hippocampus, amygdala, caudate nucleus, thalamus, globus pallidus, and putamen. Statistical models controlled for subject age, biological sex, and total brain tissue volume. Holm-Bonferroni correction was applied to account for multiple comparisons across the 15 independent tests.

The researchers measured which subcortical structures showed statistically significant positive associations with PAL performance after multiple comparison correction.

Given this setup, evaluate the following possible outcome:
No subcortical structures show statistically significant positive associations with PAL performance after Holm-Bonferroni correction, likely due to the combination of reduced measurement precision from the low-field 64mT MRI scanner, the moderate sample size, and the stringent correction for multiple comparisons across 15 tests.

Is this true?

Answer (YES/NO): NO